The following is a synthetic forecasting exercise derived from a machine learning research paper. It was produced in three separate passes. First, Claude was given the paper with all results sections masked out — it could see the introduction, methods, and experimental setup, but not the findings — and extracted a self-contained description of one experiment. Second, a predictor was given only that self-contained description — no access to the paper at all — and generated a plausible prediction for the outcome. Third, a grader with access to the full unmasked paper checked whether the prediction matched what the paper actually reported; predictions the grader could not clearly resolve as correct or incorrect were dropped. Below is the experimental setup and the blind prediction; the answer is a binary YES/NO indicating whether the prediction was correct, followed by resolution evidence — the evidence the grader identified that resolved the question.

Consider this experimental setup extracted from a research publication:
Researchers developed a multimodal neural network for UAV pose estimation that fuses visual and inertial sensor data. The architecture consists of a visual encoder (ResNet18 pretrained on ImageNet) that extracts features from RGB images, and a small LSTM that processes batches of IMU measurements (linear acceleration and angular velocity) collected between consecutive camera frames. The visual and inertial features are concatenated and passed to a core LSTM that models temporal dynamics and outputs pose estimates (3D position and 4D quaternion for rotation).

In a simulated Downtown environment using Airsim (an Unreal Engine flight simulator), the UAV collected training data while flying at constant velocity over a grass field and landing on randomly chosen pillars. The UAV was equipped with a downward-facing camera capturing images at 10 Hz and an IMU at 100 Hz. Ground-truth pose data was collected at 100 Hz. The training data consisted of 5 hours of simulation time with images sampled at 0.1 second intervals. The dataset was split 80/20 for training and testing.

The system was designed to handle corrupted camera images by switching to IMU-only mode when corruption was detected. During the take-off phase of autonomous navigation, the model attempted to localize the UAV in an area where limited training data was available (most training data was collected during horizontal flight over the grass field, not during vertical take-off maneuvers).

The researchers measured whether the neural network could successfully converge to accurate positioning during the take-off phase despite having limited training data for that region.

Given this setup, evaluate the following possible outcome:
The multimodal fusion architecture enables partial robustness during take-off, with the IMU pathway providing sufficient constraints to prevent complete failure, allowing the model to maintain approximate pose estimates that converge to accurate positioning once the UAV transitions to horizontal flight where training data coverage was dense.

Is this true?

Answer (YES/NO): NO